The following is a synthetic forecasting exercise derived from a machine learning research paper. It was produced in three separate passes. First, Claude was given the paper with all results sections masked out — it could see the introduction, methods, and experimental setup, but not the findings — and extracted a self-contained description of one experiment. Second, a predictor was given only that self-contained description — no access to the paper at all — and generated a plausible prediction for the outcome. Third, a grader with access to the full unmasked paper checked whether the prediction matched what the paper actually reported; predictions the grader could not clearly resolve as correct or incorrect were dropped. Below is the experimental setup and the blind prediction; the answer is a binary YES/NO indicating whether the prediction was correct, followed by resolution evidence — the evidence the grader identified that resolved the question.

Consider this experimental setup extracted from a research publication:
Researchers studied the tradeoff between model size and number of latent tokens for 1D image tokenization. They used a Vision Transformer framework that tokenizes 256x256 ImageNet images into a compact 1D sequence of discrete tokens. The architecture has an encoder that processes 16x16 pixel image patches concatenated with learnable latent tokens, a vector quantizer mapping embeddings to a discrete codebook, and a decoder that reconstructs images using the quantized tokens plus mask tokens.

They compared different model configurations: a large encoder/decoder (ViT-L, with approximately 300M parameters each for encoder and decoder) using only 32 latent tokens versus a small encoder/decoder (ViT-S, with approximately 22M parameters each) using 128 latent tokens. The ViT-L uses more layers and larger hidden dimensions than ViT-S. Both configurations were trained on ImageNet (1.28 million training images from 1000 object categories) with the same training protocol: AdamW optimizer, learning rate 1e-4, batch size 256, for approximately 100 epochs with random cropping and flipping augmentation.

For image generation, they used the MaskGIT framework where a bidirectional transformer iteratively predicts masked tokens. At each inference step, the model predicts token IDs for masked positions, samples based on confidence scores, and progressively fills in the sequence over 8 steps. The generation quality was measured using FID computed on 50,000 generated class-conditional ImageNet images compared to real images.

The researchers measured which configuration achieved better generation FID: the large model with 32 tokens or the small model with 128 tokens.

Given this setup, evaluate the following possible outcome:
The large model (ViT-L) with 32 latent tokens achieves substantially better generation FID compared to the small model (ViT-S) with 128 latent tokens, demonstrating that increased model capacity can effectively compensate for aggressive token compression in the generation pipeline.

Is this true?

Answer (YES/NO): NO